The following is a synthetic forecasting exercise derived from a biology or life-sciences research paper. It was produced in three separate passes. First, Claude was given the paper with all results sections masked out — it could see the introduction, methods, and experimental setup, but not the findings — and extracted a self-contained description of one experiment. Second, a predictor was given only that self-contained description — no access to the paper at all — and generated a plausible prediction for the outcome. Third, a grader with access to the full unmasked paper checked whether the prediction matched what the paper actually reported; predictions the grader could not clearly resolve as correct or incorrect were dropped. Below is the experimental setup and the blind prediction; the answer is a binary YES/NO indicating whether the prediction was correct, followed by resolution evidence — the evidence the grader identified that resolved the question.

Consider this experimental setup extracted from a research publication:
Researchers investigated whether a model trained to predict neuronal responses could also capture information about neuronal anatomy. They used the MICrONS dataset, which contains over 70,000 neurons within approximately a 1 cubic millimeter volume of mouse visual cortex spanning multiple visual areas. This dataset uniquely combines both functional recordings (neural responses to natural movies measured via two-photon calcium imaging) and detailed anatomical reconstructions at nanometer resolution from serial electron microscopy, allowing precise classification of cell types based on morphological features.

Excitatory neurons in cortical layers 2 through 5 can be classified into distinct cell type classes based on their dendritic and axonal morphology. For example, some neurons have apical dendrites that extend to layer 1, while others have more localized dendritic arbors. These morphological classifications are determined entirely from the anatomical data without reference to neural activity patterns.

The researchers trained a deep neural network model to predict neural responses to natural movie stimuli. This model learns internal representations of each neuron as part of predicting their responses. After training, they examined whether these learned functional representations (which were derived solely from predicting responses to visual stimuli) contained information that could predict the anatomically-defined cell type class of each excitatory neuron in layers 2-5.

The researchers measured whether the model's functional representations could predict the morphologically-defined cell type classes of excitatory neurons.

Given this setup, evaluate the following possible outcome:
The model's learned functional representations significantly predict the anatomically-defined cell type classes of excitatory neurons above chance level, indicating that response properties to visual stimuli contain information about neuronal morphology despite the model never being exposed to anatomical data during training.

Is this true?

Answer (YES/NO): YES